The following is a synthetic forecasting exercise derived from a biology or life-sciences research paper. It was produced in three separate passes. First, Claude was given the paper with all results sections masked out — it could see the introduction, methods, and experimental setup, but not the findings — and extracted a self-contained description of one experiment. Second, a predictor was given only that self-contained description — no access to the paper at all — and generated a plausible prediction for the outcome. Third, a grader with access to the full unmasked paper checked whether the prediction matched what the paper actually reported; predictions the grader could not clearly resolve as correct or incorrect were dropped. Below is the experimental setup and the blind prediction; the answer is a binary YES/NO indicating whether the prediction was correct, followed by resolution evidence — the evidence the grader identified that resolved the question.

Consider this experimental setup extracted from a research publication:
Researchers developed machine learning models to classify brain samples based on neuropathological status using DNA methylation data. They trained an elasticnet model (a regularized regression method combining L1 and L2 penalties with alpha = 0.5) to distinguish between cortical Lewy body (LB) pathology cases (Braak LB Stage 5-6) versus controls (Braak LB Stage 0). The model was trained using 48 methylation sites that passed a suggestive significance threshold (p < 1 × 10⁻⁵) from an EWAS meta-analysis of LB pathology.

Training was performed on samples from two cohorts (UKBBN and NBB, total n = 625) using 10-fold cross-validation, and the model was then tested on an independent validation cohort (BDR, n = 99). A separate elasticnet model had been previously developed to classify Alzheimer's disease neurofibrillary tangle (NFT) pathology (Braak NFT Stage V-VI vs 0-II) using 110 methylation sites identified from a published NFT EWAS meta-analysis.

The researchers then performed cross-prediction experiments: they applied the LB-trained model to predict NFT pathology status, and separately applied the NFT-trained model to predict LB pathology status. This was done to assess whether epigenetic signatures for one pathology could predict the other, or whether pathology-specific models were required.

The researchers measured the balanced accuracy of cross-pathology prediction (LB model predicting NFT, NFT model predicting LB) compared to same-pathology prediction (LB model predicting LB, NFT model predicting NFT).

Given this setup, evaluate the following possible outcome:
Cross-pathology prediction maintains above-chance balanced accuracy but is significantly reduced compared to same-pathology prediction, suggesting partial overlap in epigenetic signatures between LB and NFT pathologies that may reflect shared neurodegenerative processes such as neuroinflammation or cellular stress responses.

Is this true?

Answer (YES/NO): NO